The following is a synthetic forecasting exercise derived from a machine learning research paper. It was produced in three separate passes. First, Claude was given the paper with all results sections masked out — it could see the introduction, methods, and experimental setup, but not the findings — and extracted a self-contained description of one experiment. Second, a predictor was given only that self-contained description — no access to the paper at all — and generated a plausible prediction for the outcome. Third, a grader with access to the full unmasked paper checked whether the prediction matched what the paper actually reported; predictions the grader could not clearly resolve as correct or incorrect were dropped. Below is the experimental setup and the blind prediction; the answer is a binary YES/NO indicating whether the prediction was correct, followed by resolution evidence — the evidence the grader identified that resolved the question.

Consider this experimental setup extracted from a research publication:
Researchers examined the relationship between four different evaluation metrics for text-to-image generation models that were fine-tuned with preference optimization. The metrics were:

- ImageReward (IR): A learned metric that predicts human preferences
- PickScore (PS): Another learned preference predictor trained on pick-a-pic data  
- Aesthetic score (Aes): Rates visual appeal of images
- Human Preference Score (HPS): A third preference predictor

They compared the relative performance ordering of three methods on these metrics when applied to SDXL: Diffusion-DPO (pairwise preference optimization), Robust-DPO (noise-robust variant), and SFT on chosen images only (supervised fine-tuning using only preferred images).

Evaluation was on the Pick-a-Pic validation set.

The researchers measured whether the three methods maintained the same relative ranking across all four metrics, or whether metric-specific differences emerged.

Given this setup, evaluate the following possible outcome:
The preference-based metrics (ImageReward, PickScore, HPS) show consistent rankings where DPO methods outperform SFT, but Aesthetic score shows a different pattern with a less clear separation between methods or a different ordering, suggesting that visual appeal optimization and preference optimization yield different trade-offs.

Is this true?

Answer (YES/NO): YES